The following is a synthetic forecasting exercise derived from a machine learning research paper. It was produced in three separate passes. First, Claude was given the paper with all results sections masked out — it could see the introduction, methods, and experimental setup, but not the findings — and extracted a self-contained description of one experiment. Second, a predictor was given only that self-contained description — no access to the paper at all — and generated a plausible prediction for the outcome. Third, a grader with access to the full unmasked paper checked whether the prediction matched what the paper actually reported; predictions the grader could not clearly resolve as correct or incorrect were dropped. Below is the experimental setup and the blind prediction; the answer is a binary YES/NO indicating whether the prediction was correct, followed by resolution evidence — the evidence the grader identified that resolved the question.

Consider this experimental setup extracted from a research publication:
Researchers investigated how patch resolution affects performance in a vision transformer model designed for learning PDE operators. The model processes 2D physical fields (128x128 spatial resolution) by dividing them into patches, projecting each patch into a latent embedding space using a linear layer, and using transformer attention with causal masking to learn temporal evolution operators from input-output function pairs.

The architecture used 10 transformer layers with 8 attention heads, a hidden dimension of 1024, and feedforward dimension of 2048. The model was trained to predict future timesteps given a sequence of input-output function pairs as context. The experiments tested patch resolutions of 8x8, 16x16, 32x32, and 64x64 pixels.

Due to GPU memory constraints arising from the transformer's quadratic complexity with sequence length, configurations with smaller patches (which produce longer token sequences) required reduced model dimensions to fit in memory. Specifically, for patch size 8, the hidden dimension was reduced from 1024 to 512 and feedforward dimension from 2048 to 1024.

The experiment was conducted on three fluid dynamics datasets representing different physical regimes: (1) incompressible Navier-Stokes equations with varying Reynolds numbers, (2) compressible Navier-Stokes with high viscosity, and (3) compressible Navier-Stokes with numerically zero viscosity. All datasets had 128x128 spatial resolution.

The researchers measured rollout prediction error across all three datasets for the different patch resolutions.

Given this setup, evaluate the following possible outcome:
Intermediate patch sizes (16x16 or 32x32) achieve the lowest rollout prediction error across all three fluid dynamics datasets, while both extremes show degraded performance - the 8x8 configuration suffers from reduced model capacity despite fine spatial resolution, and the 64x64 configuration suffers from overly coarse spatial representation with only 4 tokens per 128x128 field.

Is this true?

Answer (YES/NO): NO